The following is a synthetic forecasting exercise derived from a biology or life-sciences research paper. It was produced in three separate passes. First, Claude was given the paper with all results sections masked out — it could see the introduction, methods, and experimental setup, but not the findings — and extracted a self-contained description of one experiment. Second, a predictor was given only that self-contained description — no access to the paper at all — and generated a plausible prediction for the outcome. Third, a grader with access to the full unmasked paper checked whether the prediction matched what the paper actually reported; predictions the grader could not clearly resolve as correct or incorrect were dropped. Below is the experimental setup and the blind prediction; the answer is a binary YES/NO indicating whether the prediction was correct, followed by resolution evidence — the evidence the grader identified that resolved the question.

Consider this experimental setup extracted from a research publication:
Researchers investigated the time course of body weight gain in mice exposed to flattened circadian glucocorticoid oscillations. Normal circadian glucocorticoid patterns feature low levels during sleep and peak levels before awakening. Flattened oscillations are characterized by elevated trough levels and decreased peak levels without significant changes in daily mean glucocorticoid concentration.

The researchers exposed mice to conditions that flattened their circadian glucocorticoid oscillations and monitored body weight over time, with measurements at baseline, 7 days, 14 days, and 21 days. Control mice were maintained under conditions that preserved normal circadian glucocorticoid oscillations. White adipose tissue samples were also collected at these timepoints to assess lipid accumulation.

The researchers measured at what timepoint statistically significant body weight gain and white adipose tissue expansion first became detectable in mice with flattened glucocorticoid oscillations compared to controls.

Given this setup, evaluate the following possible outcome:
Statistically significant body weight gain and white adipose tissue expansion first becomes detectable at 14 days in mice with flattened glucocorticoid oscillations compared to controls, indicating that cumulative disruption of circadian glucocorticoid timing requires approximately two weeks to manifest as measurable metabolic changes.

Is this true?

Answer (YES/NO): NO